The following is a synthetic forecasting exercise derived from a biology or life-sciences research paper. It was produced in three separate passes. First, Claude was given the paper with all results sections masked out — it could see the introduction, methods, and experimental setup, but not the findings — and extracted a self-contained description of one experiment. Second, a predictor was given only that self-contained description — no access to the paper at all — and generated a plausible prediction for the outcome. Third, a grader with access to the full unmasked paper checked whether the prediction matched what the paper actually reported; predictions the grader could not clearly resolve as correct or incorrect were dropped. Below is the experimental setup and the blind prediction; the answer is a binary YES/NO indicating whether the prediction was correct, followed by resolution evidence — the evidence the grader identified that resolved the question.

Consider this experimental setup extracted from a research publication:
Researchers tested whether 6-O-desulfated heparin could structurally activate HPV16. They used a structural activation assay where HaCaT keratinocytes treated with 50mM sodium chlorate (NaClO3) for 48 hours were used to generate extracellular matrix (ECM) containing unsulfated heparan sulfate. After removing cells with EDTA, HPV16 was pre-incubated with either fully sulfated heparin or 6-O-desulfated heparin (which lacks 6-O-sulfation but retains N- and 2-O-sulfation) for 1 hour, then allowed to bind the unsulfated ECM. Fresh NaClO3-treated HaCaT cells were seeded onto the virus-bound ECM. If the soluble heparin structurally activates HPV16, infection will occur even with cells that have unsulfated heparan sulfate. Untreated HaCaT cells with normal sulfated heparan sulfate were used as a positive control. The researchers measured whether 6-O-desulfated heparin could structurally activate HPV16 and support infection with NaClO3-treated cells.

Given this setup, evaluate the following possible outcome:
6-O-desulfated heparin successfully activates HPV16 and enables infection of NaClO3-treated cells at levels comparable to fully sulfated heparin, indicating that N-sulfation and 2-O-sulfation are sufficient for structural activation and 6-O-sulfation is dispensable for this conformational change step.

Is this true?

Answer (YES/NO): NO